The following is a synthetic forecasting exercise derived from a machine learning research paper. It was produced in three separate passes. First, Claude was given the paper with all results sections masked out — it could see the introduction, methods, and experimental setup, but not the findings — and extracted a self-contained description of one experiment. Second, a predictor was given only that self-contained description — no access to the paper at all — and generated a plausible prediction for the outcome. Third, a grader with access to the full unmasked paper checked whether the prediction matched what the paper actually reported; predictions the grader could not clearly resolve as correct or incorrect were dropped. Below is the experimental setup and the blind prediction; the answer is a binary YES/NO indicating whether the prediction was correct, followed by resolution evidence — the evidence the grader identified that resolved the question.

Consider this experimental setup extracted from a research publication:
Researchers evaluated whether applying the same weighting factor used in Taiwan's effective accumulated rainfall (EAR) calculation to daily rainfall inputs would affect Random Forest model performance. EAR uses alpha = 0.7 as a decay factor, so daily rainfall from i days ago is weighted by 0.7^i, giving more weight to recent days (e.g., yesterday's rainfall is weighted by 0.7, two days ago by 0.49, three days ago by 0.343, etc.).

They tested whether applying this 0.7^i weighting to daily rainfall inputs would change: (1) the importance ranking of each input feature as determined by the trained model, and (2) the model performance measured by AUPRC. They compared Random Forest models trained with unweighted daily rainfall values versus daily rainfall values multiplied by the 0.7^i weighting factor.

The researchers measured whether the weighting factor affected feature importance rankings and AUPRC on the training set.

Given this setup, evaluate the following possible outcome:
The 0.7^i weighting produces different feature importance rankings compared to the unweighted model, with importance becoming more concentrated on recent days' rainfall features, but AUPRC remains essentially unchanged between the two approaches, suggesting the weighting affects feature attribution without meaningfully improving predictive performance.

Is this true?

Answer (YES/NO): NO